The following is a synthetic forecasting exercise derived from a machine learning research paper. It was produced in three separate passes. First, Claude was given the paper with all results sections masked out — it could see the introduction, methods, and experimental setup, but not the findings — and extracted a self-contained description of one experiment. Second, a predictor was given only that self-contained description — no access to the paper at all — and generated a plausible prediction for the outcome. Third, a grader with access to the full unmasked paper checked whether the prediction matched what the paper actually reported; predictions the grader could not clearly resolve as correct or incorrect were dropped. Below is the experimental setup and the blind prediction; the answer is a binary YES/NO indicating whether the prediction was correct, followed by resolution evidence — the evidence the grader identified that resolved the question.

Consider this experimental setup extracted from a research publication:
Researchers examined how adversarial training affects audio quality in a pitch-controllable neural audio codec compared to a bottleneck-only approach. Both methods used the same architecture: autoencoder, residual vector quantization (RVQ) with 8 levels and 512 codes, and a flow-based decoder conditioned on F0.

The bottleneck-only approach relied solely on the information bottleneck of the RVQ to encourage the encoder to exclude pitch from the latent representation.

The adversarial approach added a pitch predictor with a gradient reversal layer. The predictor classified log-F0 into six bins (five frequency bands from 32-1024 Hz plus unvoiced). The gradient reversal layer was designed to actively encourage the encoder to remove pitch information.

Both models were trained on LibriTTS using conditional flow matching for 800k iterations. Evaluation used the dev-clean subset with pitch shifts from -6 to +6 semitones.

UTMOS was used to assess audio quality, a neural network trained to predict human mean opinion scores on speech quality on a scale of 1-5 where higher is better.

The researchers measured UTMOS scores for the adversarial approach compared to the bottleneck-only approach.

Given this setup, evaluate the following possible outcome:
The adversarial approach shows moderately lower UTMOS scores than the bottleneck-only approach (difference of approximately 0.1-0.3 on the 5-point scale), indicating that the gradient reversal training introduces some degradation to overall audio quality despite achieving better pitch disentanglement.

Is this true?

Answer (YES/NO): NO